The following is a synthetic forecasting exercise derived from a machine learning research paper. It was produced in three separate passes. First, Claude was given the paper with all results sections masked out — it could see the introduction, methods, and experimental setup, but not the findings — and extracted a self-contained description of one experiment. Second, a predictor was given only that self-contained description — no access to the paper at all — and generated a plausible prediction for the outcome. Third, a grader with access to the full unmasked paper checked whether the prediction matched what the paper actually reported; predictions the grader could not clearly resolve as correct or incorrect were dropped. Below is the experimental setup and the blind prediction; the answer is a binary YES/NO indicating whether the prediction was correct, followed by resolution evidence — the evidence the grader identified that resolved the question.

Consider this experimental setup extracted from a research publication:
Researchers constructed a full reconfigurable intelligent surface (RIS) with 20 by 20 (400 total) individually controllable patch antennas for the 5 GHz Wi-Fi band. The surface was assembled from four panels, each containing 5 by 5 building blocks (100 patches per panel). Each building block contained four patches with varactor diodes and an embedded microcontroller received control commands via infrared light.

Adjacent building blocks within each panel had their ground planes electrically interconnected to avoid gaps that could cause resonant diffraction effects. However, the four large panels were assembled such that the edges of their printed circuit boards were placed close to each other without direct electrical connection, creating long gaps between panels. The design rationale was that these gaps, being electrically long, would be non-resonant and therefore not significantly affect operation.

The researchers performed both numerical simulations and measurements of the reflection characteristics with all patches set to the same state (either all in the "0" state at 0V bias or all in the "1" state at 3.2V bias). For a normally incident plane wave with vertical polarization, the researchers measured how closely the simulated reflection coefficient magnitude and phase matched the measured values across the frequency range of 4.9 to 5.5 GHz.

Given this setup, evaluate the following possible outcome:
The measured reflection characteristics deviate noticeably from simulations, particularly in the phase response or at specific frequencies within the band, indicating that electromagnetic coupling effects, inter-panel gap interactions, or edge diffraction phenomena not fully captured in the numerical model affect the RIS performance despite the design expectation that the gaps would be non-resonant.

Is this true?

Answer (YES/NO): NO